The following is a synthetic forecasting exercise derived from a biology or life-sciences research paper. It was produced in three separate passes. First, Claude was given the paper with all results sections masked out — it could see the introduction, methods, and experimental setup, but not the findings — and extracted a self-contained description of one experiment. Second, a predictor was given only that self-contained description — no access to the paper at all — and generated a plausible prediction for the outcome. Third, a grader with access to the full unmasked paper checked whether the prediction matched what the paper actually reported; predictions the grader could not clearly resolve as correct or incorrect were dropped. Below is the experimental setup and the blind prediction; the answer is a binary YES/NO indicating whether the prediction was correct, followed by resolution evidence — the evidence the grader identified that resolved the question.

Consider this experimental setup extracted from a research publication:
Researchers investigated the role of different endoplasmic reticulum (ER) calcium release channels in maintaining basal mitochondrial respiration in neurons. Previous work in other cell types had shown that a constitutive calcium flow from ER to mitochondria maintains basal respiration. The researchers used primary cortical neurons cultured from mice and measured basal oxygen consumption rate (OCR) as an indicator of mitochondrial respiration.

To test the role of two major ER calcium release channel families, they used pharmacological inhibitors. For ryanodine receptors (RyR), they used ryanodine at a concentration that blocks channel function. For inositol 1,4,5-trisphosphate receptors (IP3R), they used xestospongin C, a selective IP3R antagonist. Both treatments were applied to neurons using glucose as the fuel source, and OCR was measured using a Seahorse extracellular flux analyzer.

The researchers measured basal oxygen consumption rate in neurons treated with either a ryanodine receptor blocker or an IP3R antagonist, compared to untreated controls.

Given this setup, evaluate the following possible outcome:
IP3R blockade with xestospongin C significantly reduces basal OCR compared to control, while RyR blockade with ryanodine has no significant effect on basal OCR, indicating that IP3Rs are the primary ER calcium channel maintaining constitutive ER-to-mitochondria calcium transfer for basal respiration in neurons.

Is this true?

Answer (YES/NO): NO